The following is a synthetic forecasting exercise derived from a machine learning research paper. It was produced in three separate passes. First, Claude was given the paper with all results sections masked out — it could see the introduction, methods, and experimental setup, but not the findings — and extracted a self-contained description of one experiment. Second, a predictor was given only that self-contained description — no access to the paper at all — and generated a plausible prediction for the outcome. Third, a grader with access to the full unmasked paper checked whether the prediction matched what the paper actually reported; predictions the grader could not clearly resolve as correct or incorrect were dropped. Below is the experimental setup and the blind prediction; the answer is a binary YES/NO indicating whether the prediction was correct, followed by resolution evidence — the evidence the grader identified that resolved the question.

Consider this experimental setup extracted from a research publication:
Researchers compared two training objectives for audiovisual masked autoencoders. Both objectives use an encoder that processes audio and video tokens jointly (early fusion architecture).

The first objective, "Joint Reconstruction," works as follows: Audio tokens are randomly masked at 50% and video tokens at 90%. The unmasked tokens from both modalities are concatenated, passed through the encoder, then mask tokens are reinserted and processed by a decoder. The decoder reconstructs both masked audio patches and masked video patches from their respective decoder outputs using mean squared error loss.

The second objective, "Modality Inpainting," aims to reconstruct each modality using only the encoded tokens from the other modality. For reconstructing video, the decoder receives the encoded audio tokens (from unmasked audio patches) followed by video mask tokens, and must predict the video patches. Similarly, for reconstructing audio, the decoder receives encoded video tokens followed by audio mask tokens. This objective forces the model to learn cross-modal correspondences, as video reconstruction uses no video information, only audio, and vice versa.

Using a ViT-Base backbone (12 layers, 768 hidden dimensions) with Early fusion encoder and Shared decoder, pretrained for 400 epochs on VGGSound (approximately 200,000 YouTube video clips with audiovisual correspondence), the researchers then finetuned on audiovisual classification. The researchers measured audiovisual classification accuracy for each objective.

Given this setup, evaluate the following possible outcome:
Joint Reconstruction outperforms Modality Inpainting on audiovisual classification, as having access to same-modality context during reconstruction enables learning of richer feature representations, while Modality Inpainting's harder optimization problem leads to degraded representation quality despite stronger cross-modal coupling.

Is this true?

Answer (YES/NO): YES